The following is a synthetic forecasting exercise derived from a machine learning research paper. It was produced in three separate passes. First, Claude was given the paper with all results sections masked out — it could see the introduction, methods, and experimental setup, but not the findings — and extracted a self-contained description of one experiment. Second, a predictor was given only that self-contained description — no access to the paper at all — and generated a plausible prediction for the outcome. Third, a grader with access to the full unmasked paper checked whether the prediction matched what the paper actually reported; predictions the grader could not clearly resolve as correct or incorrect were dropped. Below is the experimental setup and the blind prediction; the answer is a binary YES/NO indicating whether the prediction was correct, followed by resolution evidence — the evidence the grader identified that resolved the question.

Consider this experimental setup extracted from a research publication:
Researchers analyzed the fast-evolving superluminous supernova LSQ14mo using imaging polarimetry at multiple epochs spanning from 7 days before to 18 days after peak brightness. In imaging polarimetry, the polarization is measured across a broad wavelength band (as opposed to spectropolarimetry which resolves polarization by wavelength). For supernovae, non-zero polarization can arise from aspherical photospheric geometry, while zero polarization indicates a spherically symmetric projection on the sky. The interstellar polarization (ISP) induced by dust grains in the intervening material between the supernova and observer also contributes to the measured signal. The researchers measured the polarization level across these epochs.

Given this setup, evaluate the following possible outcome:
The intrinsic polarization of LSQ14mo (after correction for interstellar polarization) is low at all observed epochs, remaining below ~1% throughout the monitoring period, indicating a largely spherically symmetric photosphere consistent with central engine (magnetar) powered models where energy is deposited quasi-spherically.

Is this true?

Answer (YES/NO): YES